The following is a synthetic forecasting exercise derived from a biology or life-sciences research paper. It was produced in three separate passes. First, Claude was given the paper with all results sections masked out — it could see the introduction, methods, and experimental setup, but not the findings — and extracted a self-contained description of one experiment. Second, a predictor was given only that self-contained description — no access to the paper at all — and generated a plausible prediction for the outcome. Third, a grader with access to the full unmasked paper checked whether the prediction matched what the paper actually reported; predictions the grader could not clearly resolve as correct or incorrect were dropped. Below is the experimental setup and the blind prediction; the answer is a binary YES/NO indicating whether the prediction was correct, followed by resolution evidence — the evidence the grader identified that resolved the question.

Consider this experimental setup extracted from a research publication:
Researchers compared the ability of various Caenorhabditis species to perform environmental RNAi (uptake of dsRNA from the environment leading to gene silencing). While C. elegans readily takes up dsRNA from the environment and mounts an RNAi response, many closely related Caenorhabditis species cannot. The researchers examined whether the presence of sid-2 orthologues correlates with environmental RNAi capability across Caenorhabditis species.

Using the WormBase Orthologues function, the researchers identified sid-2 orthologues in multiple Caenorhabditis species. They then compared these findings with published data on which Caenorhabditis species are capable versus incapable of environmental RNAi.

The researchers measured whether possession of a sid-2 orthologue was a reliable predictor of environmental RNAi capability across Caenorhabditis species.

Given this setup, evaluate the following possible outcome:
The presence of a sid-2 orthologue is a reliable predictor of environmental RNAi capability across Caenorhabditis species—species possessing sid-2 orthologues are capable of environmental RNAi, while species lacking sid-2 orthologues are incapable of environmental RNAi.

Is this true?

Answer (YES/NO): NO